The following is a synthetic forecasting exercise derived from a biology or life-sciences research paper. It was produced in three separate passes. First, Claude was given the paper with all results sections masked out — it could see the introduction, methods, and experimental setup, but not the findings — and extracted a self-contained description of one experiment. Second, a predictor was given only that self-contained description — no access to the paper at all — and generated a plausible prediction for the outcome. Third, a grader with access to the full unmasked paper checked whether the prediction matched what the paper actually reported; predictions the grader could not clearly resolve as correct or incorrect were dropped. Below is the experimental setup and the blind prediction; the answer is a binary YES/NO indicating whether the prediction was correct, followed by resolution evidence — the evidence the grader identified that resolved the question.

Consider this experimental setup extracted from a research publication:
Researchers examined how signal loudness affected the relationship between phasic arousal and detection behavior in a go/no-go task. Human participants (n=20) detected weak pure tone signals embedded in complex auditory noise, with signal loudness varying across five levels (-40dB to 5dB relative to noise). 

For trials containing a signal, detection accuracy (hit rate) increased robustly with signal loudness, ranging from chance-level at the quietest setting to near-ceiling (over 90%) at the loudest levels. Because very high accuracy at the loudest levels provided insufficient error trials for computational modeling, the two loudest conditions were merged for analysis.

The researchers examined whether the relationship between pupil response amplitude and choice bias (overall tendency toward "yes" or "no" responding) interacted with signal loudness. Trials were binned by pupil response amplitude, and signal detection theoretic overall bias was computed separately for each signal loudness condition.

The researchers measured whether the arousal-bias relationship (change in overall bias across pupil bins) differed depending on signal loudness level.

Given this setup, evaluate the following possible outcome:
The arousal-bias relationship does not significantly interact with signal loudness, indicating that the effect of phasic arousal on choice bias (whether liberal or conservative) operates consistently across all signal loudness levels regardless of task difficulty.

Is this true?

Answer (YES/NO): YES